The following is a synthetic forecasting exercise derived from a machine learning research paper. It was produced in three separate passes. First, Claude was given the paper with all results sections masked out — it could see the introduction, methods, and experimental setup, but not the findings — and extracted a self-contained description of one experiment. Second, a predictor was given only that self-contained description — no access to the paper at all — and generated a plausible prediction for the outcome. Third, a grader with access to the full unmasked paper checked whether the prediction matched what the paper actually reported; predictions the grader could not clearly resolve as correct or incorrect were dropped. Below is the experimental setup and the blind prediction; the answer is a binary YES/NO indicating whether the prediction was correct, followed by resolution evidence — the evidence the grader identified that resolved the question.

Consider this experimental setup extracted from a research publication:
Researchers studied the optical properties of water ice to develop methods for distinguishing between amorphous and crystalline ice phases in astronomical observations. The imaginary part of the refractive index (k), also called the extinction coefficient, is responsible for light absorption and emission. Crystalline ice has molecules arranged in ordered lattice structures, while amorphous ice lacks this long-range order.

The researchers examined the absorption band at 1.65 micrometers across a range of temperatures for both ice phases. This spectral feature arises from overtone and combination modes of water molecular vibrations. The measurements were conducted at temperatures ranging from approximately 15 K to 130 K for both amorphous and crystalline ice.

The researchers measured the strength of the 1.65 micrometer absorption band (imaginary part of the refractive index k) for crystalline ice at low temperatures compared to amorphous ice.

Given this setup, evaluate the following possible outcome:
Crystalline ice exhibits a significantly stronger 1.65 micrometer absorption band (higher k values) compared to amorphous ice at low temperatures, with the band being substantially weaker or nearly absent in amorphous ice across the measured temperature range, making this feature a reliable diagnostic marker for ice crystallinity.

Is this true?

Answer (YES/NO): NO